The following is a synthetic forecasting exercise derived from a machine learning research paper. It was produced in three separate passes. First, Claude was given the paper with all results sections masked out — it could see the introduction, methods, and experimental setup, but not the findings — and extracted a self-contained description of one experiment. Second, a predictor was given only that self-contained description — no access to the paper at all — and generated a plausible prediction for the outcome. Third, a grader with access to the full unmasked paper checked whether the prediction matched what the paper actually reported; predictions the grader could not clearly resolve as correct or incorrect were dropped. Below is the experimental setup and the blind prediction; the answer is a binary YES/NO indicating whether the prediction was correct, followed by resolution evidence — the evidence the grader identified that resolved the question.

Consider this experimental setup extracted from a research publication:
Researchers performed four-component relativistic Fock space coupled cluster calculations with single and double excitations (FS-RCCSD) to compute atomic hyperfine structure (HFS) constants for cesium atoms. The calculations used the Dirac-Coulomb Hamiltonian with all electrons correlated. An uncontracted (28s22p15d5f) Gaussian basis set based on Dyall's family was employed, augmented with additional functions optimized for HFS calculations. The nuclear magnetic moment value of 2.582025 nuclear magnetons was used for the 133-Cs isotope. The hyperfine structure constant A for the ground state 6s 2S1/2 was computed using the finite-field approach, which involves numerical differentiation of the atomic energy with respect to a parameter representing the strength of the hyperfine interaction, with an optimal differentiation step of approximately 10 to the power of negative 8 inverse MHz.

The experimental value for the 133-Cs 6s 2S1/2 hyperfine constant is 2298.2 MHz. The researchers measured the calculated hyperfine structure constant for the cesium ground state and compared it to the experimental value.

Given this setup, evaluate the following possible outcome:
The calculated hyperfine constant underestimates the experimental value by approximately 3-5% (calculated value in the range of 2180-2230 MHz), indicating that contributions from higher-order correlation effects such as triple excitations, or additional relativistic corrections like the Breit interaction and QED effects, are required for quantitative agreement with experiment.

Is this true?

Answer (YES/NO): NO